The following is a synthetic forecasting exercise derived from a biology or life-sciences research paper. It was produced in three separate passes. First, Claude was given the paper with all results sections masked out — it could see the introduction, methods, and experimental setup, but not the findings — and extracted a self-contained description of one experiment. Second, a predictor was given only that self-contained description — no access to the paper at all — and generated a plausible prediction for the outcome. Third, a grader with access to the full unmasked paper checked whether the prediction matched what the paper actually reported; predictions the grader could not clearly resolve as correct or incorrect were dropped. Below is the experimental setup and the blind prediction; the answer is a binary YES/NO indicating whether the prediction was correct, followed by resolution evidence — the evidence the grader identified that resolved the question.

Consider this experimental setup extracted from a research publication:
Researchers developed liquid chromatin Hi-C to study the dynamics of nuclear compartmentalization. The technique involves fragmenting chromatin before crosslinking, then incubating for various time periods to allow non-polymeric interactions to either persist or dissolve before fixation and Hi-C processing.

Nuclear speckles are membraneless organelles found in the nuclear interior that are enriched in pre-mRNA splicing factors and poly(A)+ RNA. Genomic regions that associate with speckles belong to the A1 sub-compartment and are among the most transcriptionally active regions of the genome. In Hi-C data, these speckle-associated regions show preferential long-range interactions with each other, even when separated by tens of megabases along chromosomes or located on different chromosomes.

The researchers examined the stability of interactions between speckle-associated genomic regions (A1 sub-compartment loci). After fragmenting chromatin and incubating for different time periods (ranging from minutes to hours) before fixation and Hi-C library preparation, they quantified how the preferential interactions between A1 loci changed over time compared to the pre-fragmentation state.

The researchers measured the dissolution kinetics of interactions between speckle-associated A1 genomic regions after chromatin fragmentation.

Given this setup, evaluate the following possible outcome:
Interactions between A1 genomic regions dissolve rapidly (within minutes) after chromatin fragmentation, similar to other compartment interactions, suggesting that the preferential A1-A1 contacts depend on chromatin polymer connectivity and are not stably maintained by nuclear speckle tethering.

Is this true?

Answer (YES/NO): NO